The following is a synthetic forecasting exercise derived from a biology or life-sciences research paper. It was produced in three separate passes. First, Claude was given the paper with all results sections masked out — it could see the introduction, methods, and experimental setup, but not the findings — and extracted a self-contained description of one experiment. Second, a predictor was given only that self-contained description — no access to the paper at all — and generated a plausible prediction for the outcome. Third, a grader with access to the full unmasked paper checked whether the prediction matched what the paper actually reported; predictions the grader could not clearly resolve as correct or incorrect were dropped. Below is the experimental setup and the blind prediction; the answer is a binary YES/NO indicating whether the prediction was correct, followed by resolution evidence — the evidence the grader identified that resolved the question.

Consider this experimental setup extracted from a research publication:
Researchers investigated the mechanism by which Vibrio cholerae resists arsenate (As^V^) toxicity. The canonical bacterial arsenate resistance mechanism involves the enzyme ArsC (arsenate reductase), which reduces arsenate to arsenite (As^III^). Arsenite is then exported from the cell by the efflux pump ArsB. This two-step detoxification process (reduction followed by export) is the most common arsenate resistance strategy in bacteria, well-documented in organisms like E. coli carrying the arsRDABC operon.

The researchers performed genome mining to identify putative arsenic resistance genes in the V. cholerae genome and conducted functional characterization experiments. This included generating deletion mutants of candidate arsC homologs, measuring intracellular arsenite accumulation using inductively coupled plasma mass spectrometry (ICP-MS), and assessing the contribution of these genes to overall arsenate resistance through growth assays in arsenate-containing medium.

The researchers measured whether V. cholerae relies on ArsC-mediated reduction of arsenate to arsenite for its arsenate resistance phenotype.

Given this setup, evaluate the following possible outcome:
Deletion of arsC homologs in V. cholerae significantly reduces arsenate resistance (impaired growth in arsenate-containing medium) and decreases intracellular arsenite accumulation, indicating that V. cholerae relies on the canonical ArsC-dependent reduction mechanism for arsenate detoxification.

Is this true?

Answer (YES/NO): NO